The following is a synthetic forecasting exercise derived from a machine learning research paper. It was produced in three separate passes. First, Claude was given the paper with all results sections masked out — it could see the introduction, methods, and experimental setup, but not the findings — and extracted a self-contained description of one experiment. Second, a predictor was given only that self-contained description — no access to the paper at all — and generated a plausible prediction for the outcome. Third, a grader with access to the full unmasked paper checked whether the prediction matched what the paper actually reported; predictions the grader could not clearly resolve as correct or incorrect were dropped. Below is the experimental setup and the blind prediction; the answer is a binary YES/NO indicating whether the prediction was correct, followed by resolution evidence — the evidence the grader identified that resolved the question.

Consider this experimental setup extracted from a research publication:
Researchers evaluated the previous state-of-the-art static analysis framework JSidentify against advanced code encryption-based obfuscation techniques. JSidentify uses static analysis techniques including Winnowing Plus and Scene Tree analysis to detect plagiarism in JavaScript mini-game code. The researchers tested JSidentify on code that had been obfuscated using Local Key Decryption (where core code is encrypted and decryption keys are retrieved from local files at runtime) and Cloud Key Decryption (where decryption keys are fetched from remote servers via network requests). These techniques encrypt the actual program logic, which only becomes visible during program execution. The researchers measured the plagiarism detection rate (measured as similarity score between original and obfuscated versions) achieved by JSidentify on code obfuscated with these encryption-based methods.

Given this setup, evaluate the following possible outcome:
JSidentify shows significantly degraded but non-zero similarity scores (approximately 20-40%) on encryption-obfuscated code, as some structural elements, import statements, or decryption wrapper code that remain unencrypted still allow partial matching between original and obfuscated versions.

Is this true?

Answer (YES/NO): NO